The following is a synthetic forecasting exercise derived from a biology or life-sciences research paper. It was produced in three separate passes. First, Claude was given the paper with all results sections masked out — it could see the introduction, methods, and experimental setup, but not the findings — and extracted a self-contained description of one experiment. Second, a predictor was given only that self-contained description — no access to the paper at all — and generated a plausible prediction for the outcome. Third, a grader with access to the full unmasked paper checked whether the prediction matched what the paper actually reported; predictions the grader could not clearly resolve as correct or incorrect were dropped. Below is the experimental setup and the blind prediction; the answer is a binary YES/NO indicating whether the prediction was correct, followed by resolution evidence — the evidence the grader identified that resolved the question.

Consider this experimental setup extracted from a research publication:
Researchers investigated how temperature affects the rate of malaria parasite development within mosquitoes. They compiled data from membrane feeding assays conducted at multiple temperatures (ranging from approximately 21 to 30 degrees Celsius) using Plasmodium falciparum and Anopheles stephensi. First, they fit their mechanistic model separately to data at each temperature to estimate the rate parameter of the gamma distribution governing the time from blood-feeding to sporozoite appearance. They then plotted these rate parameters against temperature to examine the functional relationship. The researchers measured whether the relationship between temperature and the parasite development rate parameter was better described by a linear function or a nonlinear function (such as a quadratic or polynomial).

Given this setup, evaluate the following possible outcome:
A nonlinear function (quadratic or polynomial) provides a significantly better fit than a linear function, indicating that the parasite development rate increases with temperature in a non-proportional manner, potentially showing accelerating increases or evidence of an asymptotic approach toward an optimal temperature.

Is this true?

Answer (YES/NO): NO